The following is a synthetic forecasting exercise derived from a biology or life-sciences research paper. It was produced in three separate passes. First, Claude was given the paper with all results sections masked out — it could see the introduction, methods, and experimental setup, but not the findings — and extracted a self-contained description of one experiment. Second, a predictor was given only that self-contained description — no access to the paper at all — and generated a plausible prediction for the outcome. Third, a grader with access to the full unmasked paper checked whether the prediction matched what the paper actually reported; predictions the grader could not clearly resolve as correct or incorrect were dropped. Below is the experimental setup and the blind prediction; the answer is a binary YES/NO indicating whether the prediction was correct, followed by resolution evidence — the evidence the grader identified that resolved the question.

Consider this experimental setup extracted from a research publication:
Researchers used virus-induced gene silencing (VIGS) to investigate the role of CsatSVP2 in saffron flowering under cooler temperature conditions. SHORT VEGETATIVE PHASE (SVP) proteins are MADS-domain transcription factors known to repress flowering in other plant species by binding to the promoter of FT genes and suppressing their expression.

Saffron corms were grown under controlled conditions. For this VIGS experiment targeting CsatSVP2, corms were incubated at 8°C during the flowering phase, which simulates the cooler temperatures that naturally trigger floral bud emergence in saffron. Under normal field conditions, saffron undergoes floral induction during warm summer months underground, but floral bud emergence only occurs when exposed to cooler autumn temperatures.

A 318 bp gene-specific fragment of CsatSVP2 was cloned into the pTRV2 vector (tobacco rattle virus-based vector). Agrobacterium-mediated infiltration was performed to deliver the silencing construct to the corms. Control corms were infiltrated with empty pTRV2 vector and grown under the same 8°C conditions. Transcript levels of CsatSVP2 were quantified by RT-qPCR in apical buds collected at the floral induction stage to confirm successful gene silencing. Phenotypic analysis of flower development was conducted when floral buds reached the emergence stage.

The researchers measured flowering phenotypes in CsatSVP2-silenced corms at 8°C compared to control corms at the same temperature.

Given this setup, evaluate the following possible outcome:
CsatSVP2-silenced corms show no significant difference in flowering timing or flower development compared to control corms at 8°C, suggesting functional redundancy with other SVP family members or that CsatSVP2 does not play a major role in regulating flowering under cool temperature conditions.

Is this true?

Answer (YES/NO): NO